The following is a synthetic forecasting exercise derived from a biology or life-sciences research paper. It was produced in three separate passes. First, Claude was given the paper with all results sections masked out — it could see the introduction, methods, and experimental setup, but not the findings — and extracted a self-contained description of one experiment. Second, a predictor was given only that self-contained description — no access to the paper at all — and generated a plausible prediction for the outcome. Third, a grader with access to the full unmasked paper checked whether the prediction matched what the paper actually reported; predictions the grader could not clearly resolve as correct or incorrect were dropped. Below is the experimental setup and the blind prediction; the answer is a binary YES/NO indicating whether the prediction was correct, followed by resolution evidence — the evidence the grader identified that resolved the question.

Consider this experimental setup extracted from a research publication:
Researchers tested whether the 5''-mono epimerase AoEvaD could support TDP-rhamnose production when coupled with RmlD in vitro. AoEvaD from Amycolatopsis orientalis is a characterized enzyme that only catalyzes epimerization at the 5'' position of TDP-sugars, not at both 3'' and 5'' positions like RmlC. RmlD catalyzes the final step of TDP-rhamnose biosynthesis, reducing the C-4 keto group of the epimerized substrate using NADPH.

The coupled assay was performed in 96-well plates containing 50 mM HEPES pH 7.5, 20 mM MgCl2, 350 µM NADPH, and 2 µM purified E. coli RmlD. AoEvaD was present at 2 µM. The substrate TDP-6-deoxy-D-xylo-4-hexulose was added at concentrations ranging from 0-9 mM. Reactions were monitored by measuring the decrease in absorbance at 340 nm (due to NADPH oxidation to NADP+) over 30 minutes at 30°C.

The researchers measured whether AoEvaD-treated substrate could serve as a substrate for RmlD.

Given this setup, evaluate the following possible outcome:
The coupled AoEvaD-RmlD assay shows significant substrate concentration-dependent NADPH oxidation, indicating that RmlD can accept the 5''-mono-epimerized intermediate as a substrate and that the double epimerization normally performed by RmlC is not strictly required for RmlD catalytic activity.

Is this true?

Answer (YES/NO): NO